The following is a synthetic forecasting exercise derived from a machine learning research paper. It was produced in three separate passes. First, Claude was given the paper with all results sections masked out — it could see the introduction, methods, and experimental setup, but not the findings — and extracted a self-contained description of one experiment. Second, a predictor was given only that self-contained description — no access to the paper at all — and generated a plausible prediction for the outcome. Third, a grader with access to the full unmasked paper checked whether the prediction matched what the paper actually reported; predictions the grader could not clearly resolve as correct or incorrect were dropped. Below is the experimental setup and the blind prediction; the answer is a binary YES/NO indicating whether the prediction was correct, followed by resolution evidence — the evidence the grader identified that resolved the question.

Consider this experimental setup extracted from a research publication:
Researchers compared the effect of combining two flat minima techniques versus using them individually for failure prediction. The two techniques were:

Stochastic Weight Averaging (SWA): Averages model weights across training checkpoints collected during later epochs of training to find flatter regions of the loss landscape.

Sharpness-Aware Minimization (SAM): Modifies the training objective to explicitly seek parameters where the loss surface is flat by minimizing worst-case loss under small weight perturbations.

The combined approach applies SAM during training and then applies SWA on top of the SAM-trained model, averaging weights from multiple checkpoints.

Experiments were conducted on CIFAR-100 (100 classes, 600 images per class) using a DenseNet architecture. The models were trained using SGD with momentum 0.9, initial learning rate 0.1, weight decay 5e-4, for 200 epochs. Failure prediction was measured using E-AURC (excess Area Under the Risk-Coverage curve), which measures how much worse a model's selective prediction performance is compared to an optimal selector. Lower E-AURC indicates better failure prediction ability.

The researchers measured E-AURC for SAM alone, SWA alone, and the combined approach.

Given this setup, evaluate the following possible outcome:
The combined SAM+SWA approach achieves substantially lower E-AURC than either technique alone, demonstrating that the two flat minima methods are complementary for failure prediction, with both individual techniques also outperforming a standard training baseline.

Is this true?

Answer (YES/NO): YES